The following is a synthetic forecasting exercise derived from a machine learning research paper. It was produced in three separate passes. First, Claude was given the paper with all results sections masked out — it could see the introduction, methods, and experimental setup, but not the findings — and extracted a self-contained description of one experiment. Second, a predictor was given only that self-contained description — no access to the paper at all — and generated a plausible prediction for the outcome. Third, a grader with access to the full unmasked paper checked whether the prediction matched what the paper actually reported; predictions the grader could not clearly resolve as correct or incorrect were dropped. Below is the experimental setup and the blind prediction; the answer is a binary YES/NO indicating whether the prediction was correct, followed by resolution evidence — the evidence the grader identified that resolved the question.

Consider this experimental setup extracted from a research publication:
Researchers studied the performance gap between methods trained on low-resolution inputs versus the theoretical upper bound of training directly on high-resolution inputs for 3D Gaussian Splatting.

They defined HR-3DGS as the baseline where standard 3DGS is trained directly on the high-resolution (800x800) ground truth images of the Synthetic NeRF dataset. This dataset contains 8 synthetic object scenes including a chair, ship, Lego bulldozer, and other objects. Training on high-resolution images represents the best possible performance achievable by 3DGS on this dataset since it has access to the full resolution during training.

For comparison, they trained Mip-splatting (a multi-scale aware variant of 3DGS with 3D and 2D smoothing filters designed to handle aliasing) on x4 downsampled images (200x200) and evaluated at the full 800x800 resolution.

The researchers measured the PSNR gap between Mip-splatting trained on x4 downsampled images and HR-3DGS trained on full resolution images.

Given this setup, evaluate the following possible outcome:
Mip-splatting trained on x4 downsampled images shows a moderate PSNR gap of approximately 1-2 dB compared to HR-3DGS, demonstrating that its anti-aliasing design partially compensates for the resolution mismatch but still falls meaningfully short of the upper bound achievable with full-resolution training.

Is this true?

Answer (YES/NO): NO